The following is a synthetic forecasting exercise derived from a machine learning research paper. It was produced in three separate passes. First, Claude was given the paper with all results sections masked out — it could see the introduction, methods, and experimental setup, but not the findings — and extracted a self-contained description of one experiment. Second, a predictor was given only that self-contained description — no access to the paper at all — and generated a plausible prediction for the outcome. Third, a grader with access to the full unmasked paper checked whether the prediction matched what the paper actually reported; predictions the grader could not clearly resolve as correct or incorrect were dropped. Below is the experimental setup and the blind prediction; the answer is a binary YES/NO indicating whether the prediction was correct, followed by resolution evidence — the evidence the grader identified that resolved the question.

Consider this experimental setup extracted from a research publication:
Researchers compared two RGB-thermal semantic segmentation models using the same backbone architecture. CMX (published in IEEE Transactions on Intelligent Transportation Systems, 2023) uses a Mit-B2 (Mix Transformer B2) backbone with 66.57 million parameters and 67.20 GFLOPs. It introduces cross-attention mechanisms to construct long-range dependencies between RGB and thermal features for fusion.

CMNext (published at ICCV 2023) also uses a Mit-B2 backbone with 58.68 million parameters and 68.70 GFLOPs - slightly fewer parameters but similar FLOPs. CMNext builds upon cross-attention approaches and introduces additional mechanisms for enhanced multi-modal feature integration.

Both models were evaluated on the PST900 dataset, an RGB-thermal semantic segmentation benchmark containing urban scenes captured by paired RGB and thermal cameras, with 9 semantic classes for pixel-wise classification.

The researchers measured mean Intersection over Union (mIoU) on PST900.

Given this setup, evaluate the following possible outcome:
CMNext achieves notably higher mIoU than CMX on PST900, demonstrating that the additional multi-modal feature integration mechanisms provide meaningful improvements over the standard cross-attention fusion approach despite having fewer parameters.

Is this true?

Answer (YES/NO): NO